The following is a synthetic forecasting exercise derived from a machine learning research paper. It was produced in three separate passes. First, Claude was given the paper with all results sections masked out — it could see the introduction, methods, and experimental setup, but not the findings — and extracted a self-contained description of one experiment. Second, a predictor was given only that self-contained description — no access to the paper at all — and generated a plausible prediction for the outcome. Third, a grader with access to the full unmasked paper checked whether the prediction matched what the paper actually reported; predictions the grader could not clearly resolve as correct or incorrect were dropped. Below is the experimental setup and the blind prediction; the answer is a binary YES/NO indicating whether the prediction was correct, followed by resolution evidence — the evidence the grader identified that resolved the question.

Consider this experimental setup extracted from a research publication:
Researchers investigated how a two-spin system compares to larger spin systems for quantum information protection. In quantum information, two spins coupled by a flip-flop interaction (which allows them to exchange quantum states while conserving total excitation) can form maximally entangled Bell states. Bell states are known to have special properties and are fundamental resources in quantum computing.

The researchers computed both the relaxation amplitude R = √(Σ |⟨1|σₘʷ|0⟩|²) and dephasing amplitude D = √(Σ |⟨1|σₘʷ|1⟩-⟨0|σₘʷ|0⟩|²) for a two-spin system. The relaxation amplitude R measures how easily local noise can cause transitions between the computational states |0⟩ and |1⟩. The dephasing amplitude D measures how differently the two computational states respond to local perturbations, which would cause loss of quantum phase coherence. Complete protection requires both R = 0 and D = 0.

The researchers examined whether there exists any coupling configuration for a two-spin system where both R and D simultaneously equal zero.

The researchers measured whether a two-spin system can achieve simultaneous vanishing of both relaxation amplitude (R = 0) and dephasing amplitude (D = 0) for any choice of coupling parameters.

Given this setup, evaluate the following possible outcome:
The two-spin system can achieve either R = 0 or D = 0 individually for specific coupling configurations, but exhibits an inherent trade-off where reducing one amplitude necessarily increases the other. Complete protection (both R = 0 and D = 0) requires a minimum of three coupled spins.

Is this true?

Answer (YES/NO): NO